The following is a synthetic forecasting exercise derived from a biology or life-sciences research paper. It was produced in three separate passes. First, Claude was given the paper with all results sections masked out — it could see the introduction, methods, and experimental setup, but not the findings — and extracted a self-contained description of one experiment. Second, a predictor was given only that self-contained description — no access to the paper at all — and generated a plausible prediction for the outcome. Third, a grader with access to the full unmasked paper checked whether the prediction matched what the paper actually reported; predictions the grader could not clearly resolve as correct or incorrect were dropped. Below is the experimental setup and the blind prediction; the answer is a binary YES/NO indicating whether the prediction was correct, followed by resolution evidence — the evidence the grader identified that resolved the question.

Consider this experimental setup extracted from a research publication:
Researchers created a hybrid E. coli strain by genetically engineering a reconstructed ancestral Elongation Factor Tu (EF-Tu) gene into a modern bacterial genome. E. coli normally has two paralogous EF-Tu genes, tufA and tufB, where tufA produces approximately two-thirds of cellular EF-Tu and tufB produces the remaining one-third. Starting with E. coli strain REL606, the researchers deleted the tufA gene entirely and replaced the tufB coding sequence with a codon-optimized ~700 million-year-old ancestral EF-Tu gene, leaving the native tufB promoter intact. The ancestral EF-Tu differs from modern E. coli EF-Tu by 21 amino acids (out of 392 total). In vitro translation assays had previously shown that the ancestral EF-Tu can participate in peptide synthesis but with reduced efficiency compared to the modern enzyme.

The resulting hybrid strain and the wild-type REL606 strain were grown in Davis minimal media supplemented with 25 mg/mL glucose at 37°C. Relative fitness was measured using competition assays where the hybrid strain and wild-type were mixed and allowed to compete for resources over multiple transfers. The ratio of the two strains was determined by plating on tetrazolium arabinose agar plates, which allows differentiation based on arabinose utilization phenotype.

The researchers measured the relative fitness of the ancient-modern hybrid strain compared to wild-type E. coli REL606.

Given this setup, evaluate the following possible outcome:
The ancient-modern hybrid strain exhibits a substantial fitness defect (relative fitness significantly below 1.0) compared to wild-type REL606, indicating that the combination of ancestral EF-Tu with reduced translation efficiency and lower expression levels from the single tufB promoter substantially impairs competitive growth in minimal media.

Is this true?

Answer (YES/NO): YES